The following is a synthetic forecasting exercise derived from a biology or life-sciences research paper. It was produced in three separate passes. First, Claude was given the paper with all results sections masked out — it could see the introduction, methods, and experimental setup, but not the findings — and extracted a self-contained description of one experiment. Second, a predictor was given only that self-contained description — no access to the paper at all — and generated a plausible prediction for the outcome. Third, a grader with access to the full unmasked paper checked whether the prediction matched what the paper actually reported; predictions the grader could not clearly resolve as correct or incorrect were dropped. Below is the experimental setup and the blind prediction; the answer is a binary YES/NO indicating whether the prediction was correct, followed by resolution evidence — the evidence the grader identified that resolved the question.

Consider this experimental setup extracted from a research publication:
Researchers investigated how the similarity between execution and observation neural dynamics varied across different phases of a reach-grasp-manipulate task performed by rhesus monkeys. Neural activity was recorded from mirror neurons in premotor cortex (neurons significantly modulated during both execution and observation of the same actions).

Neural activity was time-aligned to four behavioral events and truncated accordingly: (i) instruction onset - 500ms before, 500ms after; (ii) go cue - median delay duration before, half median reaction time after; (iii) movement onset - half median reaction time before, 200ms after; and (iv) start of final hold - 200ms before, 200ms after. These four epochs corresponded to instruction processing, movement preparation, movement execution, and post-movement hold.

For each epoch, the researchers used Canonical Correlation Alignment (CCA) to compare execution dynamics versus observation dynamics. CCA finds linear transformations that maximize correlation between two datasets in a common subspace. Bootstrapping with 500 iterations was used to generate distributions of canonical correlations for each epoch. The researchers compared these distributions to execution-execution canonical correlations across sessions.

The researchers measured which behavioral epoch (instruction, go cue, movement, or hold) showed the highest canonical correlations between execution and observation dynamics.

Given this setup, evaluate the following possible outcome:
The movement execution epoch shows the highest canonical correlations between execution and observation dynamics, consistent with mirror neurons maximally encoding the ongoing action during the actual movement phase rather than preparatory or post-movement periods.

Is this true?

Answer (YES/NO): NO